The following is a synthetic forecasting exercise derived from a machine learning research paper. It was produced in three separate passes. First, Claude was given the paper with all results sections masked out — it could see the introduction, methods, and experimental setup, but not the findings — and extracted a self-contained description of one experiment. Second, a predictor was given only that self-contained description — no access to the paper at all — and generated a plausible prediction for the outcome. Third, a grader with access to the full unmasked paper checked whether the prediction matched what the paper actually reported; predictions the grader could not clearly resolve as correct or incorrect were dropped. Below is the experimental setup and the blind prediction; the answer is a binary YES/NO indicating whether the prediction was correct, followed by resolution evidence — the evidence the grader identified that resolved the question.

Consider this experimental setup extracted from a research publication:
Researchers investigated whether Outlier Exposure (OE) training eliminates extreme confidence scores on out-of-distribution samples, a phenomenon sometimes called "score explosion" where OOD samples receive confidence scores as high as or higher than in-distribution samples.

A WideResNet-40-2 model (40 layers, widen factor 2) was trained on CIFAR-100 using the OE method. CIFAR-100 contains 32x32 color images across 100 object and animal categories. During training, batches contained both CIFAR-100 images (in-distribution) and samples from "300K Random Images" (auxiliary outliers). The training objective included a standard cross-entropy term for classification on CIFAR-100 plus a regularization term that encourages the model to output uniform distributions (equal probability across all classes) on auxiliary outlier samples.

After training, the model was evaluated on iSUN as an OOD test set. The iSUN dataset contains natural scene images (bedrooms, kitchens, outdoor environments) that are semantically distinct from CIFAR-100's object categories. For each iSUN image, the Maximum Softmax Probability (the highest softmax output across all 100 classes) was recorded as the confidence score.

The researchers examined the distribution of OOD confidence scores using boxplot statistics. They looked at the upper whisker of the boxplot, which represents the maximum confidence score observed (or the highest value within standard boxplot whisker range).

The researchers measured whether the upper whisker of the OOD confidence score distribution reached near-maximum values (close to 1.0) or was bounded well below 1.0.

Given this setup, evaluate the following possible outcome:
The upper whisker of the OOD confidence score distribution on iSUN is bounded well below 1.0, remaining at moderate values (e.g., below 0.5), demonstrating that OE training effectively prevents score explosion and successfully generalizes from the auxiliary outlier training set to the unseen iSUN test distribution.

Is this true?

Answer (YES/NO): NO